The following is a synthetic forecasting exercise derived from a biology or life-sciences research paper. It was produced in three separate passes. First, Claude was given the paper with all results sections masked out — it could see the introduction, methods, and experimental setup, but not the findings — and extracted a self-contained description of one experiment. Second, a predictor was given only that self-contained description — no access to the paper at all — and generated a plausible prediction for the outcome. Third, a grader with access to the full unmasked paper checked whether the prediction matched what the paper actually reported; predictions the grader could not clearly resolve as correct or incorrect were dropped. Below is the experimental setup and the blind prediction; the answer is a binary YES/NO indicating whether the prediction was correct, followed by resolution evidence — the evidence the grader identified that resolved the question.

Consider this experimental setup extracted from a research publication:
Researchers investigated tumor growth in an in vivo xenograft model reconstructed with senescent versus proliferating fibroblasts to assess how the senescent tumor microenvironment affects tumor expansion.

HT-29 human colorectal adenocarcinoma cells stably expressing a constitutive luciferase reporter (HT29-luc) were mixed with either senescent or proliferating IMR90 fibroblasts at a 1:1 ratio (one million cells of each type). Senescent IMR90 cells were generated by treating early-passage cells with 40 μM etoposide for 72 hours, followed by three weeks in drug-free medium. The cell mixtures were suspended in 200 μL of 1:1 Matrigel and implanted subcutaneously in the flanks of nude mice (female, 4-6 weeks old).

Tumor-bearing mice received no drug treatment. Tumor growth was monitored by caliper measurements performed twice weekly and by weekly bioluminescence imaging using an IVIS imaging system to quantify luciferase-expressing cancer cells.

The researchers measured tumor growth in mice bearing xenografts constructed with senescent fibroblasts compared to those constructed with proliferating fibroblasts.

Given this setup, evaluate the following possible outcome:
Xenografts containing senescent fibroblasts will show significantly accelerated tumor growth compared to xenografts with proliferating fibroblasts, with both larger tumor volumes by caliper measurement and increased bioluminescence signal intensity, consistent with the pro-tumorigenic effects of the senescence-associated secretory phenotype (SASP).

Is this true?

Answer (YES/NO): YES